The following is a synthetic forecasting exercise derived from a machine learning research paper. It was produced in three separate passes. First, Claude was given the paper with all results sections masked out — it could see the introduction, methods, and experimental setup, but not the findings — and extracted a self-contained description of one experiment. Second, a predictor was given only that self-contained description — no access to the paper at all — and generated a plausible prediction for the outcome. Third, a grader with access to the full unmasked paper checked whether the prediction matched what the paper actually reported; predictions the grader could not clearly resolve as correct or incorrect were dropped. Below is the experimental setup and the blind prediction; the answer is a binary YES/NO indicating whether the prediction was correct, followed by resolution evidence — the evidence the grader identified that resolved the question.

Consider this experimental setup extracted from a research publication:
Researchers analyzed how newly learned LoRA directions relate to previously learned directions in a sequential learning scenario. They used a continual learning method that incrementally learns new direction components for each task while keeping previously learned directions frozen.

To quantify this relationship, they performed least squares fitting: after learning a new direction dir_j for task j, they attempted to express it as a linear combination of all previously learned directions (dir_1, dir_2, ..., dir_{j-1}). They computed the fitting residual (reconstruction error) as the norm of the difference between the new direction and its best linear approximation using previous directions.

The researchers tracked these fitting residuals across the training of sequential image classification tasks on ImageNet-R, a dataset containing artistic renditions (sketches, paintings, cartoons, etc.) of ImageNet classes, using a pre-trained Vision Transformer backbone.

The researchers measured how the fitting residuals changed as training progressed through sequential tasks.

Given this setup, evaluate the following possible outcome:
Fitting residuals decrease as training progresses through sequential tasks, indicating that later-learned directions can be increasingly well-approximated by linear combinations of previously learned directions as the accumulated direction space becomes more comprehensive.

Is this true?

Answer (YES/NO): NO